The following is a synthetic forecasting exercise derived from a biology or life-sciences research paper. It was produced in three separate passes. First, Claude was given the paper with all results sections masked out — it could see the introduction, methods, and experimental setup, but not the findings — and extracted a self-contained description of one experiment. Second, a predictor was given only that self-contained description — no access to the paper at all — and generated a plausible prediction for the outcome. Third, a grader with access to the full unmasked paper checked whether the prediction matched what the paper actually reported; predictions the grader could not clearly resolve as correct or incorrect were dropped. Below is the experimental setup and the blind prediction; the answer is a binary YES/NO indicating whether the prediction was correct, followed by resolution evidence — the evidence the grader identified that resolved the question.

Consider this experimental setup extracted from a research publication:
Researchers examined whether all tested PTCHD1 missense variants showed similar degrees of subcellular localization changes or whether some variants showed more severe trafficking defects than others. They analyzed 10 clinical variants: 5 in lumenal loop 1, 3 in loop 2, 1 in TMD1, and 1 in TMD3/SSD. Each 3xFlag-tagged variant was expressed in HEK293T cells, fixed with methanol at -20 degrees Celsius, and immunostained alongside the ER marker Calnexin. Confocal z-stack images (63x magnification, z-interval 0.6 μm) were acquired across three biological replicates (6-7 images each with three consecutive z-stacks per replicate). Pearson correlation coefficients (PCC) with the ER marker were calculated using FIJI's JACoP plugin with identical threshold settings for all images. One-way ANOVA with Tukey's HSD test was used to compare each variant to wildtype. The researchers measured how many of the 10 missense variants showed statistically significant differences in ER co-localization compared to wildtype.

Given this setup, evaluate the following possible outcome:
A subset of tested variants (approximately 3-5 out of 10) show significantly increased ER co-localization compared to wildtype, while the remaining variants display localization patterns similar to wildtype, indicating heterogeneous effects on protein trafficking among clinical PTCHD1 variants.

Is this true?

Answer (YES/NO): NO